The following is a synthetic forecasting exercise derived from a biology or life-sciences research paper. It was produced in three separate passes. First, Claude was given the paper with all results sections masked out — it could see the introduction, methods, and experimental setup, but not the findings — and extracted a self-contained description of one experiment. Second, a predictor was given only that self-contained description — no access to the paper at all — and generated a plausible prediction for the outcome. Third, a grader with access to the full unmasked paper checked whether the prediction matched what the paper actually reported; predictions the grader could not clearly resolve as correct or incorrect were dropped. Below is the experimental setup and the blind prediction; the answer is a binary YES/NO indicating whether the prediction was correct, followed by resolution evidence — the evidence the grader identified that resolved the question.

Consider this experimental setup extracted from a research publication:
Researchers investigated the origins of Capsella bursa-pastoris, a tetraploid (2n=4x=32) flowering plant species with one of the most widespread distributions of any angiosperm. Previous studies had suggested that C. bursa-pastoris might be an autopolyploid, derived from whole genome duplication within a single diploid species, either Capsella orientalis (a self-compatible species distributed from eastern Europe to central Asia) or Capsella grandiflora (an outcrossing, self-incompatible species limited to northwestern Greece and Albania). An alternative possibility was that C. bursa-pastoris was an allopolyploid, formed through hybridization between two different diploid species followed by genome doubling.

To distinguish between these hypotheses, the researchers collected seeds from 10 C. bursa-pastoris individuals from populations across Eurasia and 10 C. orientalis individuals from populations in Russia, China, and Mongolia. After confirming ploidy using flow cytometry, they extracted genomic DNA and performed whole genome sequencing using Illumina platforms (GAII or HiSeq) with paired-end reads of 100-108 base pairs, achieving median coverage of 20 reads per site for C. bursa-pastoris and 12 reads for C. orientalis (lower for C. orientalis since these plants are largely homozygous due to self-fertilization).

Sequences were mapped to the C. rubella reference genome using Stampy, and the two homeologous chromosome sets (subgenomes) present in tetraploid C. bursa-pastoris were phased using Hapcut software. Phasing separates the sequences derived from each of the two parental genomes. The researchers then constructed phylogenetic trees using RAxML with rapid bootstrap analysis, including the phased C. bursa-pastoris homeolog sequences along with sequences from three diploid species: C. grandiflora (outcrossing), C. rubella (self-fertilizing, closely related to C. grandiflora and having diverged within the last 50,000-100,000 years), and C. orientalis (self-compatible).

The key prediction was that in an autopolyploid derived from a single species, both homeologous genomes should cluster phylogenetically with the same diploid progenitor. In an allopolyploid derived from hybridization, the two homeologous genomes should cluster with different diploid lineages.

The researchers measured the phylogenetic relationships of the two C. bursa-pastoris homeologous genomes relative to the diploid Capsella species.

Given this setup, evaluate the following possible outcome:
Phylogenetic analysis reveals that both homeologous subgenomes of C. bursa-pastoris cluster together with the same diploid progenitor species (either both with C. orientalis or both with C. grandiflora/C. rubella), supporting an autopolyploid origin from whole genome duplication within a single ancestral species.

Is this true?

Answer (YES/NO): NO